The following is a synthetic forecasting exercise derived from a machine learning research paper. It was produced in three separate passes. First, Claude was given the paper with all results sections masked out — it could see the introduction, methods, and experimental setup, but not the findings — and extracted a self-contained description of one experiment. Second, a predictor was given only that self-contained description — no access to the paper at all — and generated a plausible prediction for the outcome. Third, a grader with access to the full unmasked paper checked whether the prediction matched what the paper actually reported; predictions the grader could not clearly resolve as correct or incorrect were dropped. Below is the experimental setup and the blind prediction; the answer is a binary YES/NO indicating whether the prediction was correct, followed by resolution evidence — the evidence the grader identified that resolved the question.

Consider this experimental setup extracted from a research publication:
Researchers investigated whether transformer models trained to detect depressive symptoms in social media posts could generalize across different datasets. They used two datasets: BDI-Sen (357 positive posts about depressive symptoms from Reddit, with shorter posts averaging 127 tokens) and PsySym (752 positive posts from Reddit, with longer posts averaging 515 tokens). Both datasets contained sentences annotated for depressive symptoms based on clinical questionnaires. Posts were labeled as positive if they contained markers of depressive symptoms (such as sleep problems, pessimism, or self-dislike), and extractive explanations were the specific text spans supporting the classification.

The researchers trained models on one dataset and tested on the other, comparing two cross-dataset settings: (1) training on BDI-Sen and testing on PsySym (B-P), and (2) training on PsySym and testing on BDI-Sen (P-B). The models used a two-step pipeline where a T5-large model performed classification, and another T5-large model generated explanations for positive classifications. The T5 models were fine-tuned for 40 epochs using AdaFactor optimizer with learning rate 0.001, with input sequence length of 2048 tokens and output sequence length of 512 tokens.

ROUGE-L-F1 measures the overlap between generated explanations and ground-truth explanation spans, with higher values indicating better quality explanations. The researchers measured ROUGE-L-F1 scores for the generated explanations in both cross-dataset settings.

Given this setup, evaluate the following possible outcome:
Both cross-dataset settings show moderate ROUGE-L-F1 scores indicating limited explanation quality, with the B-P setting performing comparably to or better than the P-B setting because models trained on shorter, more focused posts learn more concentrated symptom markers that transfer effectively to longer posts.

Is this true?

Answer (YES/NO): NO